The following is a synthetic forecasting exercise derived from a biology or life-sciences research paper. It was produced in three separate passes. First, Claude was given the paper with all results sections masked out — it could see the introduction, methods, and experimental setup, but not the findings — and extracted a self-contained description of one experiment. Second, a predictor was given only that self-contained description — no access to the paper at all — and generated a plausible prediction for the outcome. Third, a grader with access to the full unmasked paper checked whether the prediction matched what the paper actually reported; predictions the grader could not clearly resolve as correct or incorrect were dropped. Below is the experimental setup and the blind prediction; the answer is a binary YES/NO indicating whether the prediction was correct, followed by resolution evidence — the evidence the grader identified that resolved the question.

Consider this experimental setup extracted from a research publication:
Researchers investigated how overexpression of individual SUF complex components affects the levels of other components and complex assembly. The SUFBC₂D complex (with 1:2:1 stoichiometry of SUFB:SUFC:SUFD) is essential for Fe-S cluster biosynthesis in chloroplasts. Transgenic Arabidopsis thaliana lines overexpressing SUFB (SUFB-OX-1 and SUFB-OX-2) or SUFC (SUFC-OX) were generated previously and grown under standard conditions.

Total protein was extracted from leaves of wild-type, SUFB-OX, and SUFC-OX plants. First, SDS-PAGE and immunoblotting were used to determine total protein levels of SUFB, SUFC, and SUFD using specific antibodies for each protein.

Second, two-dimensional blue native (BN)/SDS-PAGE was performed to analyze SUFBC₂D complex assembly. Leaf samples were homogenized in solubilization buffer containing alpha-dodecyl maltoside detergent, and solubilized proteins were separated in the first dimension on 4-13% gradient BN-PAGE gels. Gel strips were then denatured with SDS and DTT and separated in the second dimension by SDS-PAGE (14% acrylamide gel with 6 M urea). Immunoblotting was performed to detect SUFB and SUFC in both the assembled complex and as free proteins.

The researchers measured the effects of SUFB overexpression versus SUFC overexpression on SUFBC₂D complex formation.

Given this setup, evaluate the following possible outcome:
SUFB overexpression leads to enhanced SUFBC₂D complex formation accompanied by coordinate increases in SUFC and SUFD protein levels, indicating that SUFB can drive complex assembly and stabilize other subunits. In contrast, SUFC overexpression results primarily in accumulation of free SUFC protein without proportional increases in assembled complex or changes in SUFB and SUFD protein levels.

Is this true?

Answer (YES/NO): YES